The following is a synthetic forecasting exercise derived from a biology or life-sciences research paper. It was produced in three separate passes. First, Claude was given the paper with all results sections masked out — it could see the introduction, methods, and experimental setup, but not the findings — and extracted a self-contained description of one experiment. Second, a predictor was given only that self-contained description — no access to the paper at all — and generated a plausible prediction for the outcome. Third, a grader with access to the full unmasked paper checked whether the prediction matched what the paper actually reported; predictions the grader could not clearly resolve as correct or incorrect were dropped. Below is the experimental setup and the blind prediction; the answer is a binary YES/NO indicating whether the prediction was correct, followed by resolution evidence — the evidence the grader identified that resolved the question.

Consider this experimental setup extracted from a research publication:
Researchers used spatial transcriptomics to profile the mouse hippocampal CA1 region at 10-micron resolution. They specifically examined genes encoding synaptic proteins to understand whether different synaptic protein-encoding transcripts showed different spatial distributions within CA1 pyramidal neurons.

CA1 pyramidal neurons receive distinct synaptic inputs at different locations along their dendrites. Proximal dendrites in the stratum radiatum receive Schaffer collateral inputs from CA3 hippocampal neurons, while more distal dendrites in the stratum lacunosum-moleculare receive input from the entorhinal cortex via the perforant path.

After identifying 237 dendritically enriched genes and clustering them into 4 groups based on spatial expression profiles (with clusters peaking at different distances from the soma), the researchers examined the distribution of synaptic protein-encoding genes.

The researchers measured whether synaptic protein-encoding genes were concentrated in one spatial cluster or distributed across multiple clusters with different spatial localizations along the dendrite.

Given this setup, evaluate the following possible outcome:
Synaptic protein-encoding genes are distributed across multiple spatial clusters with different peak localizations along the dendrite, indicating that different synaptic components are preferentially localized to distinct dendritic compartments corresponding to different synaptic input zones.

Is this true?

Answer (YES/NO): YES